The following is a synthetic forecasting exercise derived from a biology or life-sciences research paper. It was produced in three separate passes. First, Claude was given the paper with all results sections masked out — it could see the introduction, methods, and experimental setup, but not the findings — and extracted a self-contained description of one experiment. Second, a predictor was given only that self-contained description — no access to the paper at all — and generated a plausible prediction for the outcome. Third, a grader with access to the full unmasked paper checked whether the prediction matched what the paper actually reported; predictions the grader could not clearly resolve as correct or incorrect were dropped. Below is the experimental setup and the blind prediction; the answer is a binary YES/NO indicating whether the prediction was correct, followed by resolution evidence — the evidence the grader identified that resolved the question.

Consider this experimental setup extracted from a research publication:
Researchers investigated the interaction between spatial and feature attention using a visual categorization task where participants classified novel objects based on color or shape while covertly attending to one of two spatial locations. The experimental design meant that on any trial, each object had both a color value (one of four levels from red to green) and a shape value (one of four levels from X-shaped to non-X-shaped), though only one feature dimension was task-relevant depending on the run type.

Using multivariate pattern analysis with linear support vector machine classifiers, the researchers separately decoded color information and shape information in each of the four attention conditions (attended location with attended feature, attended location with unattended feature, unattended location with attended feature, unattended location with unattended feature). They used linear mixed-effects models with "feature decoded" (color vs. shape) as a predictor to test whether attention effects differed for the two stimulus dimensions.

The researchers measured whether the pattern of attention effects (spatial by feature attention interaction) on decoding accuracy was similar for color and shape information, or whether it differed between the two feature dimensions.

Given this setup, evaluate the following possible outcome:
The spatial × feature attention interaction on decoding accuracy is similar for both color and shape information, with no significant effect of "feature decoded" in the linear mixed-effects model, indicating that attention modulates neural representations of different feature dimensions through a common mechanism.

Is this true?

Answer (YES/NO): NO